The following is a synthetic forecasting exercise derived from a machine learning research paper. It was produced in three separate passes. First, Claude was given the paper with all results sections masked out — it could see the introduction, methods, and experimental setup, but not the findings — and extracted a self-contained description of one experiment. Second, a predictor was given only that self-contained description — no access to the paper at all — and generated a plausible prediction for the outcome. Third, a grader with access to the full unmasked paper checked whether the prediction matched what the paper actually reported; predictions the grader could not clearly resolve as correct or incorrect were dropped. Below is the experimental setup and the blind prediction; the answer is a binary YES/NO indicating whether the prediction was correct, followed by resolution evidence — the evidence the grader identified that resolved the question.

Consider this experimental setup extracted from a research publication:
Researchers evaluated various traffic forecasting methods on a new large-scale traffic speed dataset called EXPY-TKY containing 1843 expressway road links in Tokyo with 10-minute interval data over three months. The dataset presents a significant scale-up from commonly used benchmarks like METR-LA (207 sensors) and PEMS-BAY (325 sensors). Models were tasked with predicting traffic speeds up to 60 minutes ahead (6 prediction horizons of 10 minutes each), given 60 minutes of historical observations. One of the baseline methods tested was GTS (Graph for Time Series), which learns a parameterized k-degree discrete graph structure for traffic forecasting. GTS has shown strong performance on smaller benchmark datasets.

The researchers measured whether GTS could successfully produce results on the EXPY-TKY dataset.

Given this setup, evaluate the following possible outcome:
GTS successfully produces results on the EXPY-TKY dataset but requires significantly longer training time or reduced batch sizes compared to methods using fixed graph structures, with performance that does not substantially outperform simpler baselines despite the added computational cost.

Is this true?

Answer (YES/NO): NO